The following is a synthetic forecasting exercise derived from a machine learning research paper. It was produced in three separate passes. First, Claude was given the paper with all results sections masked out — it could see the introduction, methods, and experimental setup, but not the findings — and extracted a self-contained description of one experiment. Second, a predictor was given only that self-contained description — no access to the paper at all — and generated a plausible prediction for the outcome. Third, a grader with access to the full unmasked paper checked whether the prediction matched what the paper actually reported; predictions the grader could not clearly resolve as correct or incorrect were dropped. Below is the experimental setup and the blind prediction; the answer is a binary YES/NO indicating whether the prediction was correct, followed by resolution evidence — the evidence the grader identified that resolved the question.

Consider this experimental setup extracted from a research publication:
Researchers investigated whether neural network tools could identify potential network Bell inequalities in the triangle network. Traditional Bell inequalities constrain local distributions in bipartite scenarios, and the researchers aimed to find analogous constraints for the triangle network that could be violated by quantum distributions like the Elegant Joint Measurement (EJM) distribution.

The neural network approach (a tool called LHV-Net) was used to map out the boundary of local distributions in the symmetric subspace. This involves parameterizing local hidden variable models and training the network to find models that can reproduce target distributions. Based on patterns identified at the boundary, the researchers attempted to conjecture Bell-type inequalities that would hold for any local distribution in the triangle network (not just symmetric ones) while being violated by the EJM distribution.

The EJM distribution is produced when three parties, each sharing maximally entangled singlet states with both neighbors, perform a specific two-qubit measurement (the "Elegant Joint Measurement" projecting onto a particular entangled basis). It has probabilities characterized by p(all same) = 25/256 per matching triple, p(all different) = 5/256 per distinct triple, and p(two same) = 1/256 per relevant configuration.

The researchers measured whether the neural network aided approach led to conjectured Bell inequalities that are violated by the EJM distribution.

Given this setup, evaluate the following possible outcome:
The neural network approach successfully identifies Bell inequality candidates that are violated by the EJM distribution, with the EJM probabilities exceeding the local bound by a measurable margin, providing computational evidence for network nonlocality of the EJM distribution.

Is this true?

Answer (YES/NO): YES